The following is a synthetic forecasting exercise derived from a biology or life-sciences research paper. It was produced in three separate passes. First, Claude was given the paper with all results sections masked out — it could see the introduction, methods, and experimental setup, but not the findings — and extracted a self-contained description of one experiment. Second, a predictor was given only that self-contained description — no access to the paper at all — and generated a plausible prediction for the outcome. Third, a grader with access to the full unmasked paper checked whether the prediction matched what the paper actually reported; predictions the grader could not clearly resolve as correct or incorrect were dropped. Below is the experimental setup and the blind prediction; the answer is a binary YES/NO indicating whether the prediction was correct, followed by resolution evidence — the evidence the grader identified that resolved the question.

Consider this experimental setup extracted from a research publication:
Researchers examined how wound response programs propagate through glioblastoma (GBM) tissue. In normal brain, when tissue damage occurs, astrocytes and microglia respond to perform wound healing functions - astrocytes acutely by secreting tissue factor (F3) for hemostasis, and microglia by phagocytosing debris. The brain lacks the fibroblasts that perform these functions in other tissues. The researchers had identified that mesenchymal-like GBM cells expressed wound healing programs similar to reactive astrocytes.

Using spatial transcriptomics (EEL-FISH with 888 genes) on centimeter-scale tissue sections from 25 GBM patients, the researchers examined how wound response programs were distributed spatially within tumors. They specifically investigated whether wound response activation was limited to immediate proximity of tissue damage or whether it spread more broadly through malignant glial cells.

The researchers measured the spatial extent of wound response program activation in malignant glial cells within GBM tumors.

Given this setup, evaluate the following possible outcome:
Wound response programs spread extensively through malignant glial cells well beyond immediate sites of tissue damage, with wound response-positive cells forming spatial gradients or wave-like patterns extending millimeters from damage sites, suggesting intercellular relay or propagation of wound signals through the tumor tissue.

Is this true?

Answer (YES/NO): YES